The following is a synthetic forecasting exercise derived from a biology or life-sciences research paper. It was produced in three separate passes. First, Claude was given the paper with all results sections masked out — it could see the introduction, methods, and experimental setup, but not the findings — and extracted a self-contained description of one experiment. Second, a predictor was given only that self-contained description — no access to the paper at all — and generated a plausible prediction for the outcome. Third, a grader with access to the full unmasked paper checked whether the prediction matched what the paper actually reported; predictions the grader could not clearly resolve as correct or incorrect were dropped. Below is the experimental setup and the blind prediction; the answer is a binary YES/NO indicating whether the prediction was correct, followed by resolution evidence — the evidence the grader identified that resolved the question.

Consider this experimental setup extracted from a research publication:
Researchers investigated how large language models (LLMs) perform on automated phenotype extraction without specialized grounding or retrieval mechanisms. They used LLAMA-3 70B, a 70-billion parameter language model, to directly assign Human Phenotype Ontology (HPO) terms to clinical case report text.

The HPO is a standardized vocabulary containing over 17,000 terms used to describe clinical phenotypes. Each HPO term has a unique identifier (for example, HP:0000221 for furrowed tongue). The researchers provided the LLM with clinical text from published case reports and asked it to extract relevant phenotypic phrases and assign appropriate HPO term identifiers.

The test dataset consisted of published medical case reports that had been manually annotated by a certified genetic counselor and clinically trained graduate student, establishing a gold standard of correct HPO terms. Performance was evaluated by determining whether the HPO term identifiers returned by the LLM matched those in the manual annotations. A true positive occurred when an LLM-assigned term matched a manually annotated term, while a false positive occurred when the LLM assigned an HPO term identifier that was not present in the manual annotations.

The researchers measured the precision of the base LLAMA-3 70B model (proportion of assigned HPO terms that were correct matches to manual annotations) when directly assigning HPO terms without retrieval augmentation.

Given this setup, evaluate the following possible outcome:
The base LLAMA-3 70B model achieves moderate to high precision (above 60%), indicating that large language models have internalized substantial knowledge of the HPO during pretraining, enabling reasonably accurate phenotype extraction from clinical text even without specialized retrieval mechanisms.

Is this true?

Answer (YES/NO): NO